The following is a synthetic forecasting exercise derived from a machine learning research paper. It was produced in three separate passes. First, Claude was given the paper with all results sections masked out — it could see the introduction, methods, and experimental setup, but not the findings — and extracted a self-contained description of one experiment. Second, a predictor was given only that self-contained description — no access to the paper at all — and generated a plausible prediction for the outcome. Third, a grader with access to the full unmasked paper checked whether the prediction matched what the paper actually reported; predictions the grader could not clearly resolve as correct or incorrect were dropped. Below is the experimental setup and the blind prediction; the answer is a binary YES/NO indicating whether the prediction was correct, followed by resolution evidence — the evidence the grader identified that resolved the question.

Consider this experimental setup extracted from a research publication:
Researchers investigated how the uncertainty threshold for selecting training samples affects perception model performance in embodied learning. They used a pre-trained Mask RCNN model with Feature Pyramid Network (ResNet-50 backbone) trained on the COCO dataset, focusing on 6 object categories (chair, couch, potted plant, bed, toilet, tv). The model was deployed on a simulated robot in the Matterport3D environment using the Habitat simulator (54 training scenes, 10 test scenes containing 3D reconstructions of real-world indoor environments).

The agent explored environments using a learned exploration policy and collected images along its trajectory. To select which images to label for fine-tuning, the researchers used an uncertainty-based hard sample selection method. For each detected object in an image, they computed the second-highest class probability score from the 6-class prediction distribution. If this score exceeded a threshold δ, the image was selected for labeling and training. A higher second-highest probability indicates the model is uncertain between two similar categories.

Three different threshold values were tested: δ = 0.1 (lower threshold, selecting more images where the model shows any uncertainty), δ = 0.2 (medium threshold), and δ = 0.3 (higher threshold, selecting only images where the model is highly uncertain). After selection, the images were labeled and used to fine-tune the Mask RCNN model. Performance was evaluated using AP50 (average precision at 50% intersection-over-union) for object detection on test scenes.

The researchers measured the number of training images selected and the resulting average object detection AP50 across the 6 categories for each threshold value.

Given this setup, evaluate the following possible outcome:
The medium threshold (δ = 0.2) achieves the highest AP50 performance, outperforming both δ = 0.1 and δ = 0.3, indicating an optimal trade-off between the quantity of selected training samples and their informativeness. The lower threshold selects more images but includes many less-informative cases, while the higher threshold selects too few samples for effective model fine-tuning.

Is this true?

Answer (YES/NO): NO